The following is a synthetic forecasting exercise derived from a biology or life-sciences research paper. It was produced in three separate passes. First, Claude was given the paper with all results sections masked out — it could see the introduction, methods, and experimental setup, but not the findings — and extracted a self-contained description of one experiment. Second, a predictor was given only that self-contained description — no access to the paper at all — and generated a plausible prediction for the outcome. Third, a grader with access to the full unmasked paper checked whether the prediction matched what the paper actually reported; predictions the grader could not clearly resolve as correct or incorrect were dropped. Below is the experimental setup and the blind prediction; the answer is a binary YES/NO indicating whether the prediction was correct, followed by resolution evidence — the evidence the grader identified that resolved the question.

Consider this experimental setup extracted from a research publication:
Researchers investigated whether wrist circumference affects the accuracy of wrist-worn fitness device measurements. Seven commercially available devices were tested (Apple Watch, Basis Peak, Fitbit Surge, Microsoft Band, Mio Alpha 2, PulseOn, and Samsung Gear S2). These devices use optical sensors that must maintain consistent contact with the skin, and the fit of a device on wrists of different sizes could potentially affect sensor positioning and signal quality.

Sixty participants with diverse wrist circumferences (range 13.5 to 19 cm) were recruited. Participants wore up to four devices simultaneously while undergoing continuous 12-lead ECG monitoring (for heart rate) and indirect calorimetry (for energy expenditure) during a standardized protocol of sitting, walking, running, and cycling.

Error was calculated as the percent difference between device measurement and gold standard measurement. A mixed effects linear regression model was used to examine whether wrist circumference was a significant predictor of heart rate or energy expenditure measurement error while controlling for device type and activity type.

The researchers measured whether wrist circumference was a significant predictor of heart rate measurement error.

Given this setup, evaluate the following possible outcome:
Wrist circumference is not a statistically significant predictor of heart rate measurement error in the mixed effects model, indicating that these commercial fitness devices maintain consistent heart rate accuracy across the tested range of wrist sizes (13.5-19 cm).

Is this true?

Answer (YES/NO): NO